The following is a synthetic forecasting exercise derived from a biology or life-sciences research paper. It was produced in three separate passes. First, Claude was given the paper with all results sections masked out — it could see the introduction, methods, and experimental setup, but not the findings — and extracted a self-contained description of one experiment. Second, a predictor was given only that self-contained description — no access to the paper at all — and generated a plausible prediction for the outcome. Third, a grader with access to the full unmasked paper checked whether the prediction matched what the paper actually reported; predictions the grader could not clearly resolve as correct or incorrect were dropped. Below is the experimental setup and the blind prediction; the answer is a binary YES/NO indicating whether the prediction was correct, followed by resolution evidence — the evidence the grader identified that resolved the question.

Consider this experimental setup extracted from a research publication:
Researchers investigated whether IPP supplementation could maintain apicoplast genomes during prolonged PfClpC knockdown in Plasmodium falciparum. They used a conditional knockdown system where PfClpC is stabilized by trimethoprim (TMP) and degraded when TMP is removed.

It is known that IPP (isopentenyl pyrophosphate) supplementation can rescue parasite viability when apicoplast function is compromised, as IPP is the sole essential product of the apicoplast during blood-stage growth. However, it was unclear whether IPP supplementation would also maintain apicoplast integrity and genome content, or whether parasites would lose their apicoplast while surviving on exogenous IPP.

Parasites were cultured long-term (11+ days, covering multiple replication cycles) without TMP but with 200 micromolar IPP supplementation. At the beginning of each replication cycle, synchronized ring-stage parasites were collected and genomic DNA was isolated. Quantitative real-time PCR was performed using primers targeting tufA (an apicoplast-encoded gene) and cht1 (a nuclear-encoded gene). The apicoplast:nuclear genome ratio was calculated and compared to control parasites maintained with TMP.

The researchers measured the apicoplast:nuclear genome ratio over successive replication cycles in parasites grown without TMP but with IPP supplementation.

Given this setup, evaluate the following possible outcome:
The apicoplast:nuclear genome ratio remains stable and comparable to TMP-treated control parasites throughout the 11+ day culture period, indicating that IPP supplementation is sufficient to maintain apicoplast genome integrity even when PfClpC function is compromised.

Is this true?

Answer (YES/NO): NO